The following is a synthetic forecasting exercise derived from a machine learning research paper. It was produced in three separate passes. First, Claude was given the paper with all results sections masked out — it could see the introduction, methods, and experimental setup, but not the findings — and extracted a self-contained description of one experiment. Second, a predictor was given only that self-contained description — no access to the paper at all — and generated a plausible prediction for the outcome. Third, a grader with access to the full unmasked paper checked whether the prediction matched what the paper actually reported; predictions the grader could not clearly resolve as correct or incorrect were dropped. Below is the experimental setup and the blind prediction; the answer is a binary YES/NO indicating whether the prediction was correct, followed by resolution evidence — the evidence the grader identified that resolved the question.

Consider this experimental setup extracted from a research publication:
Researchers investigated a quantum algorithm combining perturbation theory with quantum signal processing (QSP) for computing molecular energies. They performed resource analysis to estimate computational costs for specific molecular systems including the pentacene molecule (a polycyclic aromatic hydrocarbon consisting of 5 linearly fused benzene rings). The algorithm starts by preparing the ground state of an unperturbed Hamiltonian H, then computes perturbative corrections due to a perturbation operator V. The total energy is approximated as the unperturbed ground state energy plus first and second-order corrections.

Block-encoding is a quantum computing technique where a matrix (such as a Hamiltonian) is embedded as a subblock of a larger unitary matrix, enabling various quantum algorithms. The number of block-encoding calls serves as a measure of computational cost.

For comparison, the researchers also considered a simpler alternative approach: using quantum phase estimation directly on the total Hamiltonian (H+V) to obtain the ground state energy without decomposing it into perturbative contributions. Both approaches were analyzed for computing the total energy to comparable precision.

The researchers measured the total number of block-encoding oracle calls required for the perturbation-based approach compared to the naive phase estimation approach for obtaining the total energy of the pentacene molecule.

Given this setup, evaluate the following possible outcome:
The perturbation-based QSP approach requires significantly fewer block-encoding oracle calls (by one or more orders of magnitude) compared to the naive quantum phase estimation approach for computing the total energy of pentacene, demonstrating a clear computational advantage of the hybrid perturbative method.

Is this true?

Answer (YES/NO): NO